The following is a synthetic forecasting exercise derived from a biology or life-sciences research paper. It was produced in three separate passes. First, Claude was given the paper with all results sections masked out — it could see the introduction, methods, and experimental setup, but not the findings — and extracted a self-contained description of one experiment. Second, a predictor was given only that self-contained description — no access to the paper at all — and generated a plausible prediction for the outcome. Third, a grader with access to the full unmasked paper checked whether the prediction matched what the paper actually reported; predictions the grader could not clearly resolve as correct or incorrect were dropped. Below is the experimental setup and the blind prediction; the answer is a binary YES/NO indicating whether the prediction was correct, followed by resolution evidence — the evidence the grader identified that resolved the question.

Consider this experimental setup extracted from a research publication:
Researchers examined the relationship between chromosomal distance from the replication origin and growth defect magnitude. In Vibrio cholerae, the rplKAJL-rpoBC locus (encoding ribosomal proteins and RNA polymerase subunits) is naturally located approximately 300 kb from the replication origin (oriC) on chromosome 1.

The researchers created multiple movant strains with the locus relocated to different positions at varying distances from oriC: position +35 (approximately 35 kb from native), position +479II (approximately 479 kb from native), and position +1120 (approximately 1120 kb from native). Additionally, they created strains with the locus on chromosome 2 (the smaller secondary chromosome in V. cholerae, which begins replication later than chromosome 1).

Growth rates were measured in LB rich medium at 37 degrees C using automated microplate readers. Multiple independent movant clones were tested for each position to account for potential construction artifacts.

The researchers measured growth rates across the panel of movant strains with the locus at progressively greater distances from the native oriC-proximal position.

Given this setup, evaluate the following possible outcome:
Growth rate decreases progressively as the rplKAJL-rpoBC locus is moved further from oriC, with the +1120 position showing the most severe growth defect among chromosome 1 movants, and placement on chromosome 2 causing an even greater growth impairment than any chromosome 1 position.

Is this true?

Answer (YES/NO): NO